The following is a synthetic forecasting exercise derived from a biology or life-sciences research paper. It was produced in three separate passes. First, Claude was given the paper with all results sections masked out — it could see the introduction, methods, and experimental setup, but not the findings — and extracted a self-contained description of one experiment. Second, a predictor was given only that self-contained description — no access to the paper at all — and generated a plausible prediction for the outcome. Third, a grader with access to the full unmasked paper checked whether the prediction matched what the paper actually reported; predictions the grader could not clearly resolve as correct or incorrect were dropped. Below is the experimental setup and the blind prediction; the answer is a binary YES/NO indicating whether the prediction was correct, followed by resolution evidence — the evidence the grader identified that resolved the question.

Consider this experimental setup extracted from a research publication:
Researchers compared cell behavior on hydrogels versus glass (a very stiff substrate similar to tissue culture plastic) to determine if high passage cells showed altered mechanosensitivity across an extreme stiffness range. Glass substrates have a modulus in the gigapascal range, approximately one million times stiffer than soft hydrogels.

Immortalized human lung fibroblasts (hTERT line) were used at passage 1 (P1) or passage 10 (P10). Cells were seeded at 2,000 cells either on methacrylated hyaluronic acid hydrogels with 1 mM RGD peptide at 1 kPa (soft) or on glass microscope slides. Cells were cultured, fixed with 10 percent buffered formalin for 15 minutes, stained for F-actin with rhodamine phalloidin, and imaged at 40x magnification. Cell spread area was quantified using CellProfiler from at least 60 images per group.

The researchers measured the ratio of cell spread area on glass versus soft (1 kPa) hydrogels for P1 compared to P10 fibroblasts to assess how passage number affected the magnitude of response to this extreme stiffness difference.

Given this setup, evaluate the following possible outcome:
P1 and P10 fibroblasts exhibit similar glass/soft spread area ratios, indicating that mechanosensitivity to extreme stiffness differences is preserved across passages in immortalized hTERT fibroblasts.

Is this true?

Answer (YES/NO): NO